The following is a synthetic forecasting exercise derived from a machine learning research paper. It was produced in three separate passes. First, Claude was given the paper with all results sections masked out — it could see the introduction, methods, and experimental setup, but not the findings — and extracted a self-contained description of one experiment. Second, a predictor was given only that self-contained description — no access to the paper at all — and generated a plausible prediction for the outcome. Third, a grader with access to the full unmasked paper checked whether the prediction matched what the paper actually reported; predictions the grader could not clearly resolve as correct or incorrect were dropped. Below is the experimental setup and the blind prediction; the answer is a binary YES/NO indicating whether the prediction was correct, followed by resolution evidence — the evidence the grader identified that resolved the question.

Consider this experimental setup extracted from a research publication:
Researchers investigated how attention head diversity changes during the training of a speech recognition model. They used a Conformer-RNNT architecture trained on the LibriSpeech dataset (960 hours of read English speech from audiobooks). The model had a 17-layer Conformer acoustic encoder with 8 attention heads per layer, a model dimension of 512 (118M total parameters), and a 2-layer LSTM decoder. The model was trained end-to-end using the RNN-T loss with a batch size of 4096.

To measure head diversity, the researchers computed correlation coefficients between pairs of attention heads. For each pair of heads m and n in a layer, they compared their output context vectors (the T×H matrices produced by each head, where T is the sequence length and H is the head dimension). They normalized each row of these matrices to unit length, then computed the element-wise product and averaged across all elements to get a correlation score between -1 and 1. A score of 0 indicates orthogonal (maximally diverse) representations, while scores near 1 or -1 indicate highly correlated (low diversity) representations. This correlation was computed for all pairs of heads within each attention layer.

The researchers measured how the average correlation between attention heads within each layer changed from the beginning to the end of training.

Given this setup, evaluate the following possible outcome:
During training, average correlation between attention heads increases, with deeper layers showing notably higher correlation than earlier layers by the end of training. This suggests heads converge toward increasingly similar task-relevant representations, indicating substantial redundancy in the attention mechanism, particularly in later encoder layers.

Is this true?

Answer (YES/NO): YES